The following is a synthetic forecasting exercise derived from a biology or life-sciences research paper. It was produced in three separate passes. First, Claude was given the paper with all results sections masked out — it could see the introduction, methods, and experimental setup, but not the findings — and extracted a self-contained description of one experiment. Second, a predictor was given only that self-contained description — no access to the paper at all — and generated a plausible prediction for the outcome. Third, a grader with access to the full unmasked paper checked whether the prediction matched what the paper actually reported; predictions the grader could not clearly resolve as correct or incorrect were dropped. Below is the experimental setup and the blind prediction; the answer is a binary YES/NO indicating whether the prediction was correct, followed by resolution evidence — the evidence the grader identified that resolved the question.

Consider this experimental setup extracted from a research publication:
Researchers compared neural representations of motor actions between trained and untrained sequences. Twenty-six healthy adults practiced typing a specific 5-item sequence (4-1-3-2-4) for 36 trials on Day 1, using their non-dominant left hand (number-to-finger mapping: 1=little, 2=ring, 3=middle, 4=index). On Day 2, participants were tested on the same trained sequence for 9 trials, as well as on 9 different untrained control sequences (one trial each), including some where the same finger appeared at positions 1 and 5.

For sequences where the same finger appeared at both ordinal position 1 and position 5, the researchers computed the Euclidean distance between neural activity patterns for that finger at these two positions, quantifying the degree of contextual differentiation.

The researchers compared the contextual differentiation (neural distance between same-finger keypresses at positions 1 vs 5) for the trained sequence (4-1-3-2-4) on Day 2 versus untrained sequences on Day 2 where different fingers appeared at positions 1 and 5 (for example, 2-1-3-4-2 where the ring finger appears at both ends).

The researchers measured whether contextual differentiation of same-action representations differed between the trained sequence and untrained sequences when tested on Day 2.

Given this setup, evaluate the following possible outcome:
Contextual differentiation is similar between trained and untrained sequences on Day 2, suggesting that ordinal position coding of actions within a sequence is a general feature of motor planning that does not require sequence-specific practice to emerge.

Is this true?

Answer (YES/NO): NO